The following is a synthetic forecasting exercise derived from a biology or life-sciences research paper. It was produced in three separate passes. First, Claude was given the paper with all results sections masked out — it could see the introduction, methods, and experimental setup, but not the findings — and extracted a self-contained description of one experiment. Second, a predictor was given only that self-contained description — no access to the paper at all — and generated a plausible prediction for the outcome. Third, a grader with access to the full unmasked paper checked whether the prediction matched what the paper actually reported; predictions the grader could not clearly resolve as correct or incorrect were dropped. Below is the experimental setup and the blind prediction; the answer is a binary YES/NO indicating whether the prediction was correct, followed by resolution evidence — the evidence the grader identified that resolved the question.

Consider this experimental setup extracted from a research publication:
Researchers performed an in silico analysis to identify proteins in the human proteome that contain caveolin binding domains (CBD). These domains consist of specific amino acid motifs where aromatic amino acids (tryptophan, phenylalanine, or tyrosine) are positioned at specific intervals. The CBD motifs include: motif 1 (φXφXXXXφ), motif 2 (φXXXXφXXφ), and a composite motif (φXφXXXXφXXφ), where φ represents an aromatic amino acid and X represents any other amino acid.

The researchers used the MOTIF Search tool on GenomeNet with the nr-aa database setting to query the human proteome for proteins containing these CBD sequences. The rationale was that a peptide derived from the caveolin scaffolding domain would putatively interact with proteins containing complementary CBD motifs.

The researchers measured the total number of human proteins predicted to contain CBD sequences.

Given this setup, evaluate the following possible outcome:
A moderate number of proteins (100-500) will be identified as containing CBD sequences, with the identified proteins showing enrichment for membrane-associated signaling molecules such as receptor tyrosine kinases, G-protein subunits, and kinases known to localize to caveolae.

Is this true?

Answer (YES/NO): NO